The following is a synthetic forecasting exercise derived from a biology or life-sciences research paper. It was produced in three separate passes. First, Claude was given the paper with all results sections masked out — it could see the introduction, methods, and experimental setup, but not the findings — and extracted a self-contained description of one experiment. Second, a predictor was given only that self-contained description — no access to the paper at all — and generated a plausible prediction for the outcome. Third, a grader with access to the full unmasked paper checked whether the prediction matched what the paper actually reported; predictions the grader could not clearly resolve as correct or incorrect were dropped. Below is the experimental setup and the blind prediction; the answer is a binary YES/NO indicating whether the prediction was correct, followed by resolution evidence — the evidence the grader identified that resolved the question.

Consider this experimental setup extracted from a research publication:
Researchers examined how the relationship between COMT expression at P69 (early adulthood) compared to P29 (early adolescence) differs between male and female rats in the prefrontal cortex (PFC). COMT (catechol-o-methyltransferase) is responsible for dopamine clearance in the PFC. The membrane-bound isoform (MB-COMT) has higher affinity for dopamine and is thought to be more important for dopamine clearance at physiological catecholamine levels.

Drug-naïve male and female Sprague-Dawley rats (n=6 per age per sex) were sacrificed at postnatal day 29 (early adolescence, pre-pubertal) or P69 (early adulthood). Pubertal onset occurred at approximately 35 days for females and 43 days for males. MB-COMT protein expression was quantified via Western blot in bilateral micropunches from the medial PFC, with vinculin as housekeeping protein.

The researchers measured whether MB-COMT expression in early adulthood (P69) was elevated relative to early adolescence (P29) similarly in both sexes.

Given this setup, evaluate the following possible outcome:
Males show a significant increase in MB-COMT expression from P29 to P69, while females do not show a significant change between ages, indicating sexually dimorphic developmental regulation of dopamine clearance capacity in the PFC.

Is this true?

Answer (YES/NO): YES